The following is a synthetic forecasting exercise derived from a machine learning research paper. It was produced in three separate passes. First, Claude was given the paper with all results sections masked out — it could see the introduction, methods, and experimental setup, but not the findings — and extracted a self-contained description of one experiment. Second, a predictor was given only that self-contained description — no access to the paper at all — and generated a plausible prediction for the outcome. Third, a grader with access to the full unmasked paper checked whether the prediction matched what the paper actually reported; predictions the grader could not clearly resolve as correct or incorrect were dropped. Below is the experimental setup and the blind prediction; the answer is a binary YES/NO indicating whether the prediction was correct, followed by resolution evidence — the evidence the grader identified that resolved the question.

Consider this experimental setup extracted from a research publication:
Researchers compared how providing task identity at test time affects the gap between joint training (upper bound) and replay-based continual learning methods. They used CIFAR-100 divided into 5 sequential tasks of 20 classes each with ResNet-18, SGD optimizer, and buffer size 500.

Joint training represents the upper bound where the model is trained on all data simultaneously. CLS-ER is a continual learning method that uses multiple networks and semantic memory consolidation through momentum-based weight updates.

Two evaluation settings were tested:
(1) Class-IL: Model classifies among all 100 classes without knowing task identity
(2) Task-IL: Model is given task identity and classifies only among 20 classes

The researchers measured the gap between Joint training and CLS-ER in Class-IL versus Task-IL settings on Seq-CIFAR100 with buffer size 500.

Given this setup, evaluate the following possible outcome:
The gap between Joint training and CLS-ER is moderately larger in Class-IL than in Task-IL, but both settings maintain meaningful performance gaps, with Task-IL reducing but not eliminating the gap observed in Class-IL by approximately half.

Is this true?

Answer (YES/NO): NO